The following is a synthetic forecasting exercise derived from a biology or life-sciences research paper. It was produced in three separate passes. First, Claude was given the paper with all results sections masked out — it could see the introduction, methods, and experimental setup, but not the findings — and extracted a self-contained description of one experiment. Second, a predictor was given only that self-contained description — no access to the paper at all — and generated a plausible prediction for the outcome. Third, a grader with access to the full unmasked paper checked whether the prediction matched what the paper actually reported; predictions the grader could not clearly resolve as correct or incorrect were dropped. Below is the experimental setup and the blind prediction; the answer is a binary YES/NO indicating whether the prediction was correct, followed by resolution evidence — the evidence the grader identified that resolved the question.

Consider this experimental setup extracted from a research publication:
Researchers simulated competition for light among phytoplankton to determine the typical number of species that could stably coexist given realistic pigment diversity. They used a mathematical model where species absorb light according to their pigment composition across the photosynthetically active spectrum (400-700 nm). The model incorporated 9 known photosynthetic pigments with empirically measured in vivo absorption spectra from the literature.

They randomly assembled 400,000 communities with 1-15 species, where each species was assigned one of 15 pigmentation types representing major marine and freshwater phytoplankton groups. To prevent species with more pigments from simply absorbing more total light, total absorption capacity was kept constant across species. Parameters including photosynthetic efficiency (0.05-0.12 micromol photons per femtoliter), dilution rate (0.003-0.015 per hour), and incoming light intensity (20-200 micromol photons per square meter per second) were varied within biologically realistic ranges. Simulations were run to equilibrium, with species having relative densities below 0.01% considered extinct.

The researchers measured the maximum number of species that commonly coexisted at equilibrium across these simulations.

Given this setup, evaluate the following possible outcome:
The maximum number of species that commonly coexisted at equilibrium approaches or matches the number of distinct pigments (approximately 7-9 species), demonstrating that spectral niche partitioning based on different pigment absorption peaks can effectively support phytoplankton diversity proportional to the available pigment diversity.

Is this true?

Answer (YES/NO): NO